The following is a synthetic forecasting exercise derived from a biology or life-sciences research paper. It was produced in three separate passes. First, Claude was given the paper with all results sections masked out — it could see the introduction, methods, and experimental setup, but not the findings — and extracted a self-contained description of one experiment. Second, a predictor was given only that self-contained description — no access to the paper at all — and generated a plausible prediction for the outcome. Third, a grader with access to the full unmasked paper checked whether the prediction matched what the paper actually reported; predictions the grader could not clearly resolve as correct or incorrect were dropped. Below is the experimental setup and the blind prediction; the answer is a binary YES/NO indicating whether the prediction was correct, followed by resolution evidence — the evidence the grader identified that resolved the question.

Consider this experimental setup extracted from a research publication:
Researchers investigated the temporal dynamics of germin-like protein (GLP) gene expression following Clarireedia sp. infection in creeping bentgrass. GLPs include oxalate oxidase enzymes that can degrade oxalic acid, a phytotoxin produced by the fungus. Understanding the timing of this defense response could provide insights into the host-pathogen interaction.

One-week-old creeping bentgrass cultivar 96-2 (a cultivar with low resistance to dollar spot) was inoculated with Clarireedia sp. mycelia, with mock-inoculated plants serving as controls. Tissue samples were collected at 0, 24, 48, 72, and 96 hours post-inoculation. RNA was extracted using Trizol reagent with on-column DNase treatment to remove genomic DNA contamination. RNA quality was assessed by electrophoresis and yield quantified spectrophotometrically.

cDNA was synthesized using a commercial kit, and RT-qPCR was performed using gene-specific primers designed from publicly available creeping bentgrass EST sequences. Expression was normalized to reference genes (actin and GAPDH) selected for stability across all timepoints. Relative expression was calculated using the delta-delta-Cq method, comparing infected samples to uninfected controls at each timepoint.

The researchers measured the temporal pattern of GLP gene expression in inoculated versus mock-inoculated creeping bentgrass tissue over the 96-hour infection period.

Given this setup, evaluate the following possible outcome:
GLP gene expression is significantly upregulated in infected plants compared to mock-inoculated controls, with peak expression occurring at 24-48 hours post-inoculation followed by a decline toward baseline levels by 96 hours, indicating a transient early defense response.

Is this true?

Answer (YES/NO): NO